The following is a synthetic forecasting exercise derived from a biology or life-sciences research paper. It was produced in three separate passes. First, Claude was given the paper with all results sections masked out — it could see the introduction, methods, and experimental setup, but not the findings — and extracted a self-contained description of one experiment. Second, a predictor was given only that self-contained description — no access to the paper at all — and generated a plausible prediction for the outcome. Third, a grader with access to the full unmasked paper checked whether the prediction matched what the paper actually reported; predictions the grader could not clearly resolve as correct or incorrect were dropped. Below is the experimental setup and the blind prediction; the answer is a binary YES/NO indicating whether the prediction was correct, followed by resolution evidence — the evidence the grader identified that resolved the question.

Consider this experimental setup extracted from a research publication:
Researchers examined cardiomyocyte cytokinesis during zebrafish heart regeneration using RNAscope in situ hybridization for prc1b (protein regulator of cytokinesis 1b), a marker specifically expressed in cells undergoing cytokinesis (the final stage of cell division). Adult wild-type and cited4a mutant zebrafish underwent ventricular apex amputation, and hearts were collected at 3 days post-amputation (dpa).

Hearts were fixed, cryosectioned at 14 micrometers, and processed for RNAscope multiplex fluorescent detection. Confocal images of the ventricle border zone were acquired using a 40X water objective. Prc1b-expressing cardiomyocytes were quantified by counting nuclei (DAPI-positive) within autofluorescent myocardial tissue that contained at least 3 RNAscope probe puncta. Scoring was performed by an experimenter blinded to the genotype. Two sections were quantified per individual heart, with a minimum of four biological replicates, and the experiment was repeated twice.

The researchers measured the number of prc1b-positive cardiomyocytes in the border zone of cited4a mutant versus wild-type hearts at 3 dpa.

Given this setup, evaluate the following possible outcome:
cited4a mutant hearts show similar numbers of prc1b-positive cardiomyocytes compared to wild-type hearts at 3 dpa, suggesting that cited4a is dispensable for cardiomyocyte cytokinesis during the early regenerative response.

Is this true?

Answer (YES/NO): NO